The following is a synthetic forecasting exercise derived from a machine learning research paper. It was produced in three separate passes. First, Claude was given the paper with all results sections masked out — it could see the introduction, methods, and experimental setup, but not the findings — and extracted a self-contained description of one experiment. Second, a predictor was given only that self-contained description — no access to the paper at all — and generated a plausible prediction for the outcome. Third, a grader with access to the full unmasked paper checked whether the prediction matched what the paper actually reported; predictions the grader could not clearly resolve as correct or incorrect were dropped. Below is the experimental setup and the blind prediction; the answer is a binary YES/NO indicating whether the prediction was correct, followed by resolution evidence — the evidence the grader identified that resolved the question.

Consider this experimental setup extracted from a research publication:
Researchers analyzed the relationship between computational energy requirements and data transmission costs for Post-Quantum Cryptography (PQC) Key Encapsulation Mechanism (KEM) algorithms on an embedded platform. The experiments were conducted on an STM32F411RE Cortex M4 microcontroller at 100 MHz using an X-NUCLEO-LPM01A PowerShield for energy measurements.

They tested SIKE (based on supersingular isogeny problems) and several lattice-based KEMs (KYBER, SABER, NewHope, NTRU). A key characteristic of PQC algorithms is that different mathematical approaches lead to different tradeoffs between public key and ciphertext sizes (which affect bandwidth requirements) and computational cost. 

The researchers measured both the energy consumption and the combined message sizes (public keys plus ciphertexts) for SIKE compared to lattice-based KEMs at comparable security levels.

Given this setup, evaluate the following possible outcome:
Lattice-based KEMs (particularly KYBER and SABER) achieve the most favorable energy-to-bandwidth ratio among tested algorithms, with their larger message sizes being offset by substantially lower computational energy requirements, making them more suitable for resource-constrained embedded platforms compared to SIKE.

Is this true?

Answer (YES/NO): YES